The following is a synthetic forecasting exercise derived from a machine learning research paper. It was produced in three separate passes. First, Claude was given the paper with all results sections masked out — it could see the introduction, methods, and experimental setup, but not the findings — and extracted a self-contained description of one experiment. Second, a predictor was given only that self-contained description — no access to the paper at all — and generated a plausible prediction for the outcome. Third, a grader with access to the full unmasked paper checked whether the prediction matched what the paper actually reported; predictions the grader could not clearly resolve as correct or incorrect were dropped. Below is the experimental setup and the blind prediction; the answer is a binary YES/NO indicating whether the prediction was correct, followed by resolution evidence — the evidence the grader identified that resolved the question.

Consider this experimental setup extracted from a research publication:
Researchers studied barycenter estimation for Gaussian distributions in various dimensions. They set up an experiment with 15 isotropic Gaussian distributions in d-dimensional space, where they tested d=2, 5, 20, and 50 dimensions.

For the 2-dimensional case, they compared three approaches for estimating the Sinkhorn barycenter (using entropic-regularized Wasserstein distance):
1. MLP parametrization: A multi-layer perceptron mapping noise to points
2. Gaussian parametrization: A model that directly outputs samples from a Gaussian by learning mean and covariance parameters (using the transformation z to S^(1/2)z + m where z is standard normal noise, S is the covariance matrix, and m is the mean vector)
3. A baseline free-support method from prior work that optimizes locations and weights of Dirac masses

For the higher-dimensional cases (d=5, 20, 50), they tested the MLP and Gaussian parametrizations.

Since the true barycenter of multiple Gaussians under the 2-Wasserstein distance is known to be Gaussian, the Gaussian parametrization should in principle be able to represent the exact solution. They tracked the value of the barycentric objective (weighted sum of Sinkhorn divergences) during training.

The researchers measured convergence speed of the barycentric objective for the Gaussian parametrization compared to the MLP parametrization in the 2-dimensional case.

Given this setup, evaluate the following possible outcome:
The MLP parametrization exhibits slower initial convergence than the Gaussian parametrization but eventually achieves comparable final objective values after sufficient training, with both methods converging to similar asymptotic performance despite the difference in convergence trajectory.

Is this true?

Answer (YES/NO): NO